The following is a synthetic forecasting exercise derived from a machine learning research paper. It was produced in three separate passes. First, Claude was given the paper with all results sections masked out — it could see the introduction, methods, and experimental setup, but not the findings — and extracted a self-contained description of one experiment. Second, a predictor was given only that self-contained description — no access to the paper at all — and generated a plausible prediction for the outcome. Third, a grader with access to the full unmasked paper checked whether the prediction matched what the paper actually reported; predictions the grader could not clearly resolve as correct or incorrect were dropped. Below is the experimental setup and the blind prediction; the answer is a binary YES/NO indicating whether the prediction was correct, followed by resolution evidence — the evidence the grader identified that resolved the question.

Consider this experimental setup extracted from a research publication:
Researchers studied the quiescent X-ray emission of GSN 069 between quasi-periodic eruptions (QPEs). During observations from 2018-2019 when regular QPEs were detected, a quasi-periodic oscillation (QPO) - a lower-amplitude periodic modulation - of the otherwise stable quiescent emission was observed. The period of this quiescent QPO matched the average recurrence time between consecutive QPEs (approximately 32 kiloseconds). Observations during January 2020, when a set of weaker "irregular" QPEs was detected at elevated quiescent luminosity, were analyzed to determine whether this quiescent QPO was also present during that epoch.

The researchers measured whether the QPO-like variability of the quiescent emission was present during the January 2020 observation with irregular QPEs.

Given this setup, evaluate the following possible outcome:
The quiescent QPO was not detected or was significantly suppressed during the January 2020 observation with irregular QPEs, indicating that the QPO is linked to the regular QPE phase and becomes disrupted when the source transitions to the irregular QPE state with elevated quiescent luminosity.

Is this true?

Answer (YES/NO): YES